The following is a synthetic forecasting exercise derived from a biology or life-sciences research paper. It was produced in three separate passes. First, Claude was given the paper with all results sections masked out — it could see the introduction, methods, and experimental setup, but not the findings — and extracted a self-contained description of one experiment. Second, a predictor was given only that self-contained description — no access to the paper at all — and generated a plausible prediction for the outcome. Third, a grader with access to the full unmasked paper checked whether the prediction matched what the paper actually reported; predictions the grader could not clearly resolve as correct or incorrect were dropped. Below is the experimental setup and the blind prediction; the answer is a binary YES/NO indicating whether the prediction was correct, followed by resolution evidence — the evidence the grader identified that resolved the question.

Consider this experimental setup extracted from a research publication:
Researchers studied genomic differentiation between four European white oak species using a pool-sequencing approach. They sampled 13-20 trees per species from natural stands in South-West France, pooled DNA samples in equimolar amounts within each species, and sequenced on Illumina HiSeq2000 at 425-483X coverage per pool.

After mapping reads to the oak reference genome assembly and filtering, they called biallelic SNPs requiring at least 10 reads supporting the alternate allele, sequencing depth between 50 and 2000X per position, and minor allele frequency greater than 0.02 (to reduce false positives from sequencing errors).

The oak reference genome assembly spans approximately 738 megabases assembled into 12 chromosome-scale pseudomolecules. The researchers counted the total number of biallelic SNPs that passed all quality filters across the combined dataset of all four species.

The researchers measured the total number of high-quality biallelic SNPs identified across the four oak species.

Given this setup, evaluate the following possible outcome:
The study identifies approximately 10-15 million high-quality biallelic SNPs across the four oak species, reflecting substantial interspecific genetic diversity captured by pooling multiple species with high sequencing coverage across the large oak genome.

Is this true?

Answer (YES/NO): NO